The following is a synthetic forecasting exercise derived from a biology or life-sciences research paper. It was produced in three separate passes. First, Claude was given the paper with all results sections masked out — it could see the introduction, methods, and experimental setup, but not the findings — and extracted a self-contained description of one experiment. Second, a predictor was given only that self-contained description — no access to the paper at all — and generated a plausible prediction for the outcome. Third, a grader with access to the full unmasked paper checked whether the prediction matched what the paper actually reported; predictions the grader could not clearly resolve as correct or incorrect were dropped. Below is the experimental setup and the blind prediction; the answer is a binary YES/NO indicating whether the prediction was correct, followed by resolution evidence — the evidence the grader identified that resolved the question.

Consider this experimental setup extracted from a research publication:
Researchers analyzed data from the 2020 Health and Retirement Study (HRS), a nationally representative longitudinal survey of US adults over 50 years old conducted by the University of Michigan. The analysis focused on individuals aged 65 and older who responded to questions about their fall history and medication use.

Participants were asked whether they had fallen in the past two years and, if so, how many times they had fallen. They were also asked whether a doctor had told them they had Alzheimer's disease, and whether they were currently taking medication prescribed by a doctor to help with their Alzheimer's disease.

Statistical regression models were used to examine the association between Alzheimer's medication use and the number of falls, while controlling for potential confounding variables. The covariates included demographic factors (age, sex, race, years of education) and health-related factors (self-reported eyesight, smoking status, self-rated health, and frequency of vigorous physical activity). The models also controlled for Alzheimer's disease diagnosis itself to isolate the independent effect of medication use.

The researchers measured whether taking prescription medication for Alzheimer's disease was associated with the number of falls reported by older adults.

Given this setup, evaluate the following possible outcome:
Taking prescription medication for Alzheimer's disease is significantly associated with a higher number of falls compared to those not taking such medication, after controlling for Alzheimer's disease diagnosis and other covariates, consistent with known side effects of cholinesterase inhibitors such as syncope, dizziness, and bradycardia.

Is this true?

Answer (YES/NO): NO